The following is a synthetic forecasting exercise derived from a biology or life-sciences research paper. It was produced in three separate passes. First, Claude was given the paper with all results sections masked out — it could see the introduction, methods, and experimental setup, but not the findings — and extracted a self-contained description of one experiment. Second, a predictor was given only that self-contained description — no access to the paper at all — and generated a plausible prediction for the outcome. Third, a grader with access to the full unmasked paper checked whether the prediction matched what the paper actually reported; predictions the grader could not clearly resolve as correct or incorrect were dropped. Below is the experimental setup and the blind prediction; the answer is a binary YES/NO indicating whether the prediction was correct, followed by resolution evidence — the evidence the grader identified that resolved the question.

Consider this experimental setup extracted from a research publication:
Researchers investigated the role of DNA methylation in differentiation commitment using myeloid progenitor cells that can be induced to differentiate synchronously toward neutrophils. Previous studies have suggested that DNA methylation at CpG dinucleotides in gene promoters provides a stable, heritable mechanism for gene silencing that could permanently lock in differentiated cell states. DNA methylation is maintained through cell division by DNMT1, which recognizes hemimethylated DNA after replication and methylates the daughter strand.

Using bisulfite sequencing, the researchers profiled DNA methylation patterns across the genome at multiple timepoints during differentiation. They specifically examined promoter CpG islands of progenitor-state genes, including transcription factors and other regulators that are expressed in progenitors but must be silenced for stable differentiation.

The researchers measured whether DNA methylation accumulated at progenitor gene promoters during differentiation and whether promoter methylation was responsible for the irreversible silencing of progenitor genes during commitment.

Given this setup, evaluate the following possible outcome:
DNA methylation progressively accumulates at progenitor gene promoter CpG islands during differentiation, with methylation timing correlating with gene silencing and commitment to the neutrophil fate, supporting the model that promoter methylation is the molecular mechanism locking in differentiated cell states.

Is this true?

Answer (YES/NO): NO